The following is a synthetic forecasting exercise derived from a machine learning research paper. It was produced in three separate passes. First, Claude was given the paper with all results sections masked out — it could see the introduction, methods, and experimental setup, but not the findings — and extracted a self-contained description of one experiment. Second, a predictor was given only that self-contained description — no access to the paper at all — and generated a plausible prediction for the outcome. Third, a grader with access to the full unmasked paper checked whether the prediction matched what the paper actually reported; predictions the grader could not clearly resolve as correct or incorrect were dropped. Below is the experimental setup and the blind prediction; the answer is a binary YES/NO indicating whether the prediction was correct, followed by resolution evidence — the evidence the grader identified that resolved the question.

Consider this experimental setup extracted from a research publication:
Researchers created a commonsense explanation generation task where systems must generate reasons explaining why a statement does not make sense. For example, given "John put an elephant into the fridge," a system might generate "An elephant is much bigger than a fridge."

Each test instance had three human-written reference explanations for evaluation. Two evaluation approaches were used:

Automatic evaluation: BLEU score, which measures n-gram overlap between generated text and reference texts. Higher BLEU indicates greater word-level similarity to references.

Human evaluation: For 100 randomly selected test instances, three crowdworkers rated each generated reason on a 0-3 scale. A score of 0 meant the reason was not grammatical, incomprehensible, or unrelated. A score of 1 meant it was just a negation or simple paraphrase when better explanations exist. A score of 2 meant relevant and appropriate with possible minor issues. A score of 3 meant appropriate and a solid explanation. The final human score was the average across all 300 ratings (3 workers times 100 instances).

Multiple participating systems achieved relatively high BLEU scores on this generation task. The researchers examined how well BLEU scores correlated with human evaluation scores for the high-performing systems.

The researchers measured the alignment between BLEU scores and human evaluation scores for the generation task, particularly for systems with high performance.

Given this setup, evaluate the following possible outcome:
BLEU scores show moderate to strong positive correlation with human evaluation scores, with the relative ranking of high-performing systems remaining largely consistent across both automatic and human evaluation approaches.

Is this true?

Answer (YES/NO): NO